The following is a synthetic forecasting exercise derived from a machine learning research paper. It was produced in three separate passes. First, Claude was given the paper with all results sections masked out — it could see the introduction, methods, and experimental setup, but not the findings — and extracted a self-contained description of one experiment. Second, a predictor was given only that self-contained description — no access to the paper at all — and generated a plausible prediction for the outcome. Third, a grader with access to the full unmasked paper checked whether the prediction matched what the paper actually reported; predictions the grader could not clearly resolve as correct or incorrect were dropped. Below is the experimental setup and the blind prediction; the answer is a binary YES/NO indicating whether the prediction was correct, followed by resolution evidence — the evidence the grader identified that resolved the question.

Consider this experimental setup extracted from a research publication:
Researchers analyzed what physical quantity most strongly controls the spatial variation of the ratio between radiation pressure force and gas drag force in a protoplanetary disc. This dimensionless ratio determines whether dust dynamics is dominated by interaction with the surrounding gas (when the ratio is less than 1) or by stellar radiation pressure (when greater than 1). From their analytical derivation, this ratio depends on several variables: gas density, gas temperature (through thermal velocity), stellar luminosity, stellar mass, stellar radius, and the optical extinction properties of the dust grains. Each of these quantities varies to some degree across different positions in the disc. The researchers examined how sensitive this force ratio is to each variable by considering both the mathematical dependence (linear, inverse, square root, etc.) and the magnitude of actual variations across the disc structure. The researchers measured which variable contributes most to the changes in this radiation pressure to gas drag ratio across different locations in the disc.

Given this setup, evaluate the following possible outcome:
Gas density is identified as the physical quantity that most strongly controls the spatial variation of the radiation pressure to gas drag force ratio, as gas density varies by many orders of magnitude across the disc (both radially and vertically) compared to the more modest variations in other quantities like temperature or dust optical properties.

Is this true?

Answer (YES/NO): YES